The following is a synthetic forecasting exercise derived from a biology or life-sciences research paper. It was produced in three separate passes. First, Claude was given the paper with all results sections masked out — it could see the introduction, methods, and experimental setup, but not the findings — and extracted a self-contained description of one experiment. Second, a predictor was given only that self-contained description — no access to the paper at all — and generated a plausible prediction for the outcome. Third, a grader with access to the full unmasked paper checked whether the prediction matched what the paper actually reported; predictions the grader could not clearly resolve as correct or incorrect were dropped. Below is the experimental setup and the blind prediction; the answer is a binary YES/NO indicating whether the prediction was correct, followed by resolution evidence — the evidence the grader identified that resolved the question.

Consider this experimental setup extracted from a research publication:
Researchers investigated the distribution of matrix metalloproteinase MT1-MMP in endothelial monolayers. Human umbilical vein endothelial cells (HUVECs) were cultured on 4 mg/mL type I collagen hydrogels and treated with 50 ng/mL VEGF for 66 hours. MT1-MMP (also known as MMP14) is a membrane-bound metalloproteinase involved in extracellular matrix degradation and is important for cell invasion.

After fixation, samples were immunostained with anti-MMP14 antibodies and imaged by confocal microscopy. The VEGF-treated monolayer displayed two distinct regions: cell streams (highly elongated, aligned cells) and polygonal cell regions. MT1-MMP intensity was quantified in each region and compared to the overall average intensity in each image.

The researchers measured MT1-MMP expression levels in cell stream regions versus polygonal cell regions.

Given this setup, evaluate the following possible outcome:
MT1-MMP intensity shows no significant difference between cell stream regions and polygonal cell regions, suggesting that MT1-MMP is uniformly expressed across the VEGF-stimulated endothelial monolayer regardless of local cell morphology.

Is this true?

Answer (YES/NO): NO